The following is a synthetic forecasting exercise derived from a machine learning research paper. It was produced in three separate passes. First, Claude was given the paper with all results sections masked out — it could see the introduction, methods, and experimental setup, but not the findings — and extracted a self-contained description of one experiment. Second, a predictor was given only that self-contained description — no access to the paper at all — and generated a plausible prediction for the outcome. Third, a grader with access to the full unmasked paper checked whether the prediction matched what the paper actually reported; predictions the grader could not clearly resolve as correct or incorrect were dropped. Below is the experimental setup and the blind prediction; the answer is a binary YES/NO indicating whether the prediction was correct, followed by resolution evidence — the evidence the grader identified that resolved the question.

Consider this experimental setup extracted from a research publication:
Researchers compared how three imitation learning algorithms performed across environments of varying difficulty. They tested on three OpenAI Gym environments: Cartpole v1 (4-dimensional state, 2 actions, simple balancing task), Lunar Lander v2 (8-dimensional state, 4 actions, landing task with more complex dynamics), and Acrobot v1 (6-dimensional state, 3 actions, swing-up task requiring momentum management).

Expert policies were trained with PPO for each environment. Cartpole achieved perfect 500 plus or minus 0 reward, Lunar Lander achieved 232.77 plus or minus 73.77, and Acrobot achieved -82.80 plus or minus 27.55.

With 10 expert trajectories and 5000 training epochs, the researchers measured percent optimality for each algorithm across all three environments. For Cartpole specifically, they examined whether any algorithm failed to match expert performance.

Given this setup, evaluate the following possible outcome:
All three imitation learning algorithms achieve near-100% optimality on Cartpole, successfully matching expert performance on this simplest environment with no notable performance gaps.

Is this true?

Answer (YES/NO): YES